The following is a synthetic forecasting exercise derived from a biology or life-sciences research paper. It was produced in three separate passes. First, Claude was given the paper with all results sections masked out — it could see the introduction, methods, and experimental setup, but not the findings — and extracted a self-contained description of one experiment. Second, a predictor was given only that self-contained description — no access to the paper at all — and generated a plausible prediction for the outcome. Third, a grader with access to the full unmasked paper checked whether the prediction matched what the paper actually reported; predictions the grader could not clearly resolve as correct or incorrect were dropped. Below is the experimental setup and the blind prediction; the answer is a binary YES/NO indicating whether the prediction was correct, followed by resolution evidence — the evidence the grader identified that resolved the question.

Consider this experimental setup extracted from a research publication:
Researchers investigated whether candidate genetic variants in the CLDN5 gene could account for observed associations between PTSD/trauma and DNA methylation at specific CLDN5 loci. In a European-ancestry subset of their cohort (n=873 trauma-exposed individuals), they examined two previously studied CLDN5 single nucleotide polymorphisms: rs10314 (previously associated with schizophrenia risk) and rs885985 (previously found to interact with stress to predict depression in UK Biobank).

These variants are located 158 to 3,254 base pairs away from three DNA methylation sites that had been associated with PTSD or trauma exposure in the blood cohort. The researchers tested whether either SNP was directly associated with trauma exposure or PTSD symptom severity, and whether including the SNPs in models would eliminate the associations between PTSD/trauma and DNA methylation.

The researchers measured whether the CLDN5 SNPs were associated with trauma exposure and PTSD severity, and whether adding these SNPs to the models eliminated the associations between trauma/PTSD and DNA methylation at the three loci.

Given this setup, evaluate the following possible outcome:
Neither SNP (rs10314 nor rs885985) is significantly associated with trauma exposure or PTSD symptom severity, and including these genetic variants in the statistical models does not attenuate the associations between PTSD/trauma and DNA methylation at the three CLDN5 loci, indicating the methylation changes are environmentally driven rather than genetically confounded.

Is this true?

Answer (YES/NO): YES